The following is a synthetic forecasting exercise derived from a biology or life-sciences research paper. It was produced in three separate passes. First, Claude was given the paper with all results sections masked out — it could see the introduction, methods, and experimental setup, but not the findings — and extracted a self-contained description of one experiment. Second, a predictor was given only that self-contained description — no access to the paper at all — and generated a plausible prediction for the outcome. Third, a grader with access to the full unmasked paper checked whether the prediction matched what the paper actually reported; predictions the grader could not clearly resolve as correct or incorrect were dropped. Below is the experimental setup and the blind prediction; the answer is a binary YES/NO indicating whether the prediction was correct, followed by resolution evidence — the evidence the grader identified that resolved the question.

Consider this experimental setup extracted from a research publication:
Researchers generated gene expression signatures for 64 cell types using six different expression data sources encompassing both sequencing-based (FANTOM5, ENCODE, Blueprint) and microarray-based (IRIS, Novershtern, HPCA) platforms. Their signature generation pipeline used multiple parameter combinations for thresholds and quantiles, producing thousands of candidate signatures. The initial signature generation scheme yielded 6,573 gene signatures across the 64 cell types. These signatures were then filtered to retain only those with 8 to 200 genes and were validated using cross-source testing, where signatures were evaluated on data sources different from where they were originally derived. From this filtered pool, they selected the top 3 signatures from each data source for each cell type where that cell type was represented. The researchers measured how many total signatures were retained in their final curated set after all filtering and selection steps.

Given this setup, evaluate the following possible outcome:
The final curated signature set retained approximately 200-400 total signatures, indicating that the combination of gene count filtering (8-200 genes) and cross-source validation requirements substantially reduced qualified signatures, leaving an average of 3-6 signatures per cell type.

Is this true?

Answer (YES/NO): NO